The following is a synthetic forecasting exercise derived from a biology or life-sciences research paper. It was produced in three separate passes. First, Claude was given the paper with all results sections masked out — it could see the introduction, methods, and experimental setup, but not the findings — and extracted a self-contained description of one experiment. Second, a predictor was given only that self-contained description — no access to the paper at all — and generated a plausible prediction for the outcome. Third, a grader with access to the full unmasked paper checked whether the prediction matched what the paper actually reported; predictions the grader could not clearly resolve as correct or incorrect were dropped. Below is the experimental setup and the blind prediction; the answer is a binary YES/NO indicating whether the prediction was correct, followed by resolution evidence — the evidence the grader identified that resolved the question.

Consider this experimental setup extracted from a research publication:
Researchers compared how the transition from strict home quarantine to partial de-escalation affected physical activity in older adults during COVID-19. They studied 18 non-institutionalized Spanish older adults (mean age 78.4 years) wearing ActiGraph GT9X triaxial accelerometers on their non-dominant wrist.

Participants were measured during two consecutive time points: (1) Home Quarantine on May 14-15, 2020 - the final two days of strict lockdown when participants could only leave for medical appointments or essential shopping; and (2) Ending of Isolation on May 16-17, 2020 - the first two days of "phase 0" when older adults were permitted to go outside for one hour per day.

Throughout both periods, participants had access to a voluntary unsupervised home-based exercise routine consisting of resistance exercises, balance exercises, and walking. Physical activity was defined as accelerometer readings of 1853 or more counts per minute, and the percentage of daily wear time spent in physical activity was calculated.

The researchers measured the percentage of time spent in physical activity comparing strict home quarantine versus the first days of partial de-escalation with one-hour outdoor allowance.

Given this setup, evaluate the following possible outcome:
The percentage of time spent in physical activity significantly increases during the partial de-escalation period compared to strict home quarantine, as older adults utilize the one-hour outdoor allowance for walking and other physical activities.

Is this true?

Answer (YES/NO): YES